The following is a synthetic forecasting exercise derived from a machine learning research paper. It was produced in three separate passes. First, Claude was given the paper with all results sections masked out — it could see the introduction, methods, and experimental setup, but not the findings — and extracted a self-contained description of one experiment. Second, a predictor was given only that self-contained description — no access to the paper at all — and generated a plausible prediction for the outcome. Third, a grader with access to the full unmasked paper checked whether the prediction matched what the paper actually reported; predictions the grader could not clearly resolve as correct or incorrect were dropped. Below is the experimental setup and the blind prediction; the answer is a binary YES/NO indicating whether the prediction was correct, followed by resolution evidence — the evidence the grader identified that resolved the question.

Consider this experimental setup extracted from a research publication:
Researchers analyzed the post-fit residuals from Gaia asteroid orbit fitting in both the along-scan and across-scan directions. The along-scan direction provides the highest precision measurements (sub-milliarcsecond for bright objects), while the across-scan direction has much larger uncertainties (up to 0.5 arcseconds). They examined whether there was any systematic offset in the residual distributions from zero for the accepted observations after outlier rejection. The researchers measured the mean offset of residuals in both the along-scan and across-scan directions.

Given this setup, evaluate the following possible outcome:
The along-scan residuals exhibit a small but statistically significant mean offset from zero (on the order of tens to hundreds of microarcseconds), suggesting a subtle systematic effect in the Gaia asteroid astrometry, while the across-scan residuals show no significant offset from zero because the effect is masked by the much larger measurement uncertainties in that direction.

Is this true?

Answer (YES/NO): NO